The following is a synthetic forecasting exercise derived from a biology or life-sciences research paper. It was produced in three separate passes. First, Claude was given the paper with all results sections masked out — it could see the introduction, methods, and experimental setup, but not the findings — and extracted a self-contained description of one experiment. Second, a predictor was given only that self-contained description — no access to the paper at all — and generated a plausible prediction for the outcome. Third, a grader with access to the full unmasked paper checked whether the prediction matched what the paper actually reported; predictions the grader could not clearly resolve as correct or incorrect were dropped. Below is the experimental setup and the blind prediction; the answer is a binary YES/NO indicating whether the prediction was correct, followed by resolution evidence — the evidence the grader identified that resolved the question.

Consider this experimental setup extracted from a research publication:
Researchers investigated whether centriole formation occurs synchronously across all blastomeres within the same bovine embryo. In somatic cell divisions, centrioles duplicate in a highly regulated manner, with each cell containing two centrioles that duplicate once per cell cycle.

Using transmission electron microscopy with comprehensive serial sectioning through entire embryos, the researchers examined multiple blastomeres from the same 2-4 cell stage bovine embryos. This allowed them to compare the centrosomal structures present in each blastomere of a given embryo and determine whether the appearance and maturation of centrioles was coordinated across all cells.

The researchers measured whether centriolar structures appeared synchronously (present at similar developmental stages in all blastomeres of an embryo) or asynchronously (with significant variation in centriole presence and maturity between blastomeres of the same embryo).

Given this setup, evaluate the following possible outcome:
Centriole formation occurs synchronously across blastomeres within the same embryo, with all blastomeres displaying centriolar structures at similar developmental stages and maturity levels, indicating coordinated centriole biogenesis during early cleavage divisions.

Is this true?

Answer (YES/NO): NO